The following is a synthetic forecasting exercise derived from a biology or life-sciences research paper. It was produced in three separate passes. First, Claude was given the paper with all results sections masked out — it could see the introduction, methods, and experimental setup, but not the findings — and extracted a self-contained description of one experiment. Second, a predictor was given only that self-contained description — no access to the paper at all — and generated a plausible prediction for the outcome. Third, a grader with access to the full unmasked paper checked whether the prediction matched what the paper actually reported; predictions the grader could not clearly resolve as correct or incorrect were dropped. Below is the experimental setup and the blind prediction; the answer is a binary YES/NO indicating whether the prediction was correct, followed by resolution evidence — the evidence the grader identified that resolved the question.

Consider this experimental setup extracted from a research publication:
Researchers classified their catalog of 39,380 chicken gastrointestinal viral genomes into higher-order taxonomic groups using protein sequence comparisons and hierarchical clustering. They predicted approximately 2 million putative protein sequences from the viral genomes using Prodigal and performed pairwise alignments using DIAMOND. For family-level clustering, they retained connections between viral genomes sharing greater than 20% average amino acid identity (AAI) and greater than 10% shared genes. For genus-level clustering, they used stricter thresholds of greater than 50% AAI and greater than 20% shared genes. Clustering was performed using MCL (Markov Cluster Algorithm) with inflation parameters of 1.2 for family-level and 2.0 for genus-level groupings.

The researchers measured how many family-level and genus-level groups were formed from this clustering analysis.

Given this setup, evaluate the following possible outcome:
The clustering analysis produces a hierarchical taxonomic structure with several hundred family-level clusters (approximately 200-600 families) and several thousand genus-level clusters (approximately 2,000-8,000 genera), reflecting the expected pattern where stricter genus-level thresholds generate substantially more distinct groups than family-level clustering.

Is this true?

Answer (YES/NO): YES